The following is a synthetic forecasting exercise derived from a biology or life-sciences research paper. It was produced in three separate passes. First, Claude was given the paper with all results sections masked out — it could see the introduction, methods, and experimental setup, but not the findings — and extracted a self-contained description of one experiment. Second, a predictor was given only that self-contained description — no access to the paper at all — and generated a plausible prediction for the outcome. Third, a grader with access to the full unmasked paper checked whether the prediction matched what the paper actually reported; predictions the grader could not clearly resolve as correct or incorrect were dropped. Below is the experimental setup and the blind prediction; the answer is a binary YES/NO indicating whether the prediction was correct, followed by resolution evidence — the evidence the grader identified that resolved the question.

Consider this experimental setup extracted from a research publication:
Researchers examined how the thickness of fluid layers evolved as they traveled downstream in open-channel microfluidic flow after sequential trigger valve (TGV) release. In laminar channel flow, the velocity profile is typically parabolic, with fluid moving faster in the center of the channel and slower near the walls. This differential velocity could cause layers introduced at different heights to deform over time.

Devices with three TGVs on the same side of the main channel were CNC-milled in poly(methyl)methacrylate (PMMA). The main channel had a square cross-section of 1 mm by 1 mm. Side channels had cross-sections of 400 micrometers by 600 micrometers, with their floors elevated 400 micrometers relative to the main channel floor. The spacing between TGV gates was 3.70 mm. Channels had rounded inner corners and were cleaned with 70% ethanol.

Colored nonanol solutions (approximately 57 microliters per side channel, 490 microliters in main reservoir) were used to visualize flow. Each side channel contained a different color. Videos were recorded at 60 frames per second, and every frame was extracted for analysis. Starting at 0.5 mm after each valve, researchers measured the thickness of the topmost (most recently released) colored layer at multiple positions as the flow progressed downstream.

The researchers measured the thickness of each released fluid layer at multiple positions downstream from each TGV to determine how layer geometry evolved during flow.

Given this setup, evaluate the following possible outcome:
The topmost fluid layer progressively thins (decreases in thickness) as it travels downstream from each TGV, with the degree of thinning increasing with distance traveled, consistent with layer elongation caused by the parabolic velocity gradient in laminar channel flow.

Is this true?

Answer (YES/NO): NO